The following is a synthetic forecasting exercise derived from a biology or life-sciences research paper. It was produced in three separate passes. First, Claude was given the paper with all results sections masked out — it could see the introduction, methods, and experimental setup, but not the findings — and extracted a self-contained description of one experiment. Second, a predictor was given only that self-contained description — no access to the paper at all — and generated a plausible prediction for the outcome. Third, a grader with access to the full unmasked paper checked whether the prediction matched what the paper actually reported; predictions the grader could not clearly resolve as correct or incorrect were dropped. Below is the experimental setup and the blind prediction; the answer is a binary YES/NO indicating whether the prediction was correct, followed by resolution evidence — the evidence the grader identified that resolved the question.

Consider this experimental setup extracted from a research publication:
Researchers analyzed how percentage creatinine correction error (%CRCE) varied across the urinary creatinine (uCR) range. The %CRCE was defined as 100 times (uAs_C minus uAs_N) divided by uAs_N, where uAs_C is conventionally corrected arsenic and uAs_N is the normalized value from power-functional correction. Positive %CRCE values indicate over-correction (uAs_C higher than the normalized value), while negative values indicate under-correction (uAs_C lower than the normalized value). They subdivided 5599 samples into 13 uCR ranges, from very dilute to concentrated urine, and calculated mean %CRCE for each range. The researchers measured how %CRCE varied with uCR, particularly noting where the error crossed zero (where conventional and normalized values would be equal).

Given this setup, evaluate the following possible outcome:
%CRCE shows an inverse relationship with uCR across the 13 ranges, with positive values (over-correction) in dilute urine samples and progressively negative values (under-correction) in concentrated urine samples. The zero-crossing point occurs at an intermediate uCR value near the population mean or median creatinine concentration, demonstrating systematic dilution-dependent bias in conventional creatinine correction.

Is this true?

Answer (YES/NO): YES